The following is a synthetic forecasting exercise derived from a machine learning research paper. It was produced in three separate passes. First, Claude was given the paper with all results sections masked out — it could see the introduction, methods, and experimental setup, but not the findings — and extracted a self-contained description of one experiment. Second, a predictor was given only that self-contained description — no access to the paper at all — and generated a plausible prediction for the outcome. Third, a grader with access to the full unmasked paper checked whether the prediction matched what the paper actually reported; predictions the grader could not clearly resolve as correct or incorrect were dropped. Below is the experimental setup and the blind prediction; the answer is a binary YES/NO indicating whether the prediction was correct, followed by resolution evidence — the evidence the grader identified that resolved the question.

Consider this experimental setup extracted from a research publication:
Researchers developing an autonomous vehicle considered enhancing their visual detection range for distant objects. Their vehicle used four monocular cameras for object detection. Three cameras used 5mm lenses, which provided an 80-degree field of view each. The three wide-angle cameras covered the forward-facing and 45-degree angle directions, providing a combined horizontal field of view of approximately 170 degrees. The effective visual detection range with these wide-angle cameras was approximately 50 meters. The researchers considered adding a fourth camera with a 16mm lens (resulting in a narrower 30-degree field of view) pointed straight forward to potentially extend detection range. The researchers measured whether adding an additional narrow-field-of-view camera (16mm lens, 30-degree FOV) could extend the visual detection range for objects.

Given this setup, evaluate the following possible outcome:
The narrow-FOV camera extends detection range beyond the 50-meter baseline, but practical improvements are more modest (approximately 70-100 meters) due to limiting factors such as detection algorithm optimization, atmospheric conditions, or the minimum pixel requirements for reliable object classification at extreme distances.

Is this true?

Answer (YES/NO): YES